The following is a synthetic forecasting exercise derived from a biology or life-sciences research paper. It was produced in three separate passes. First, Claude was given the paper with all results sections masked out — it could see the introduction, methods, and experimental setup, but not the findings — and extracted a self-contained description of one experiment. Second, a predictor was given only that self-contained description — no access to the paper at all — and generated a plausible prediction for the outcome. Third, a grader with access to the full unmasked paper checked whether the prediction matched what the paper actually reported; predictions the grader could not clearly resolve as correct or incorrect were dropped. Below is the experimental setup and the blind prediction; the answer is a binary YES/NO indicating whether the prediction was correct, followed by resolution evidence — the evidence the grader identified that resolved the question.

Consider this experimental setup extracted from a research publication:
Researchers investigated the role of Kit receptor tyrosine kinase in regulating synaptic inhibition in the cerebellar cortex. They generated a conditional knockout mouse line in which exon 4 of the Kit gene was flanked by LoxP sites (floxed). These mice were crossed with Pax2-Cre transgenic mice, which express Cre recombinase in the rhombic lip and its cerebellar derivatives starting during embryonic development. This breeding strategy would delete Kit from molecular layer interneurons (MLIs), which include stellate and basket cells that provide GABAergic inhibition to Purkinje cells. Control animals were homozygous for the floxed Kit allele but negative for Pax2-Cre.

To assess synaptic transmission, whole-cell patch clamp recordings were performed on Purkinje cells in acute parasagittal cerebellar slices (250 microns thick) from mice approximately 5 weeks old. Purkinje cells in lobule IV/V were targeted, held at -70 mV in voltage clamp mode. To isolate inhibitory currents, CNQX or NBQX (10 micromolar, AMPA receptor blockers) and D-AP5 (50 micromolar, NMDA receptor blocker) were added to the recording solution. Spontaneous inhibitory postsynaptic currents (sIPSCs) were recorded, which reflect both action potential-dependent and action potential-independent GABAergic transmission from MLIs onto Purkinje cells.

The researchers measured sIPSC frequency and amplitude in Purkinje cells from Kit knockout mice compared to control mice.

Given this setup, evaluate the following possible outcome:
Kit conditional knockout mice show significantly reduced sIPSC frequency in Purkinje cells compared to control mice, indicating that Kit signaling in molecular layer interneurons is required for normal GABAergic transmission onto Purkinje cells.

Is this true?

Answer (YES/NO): YES